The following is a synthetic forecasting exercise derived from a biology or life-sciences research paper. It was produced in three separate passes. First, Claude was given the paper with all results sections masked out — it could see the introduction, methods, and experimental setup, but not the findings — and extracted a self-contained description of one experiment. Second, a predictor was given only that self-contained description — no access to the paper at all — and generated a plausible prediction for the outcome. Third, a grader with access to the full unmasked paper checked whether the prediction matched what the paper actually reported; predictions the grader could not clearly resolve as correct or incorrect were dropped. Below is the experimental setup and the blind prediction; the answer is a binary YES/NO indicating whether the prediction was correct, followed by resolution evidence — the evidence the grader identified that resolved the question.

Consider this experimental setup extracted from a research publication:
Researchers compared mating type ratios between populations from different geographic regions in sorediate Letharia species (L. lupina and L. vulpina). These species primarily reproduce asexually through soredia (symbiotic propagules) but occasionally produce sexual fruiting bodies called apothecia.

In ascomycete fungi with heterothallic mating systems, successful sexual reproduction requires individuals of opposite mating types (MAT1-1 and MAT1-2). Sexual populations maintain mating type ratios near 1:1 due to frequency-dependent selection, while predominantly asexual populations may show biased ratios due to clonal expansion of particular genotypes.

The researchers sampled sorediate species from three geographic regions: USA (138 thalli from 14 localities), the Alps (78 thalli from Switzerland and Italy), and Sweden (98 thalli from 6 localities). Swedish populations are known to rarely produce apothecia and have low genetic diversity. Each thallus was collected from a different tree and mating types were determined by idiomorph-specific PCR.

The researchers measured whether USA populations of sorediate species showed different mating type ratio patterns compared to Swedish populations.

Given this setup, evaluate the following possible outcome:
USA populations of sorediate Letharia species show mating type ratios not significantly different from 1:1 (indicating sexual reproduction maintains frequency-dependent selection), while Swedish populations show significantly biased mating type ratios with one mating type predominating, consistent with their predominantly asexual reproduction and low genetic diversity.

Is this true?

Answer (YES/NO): YES